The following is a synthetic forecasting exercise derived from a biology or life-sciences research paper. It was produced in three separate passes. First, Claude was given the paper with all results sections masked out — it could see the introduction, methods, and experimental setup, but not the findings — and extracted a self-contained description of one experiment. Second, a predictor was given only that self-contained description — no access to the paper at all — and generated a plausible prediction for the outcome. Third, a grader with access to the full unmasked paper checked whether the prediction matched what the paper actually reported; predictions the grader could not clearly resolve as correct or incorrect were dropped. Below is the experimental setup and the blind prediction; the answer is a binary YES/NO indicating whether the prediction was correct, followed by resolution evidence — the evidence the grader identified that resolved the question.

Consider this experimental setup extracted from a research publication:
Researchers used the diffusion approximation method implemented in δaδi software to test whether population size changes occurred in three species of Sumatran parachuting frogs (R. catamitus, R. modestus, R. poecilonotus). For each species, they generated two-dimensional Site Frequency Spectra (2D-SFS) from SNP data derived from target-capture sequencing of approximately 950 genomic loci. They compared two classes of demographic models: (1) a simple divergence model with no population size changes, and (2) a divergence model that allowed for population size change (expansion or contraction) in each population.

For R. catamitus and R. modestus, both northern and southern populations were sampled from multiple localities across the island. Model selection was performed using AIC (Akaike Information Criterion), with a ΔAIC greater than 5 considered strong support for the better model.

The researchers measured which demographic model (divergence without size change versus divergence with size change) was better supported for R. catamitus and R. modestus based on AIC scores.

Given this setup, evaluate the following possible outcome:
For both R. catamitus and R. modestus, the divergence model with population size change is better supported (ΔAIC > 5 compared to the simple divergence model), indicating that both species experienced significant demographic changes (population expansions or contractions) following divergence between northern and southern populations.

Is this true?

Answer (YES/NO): YES